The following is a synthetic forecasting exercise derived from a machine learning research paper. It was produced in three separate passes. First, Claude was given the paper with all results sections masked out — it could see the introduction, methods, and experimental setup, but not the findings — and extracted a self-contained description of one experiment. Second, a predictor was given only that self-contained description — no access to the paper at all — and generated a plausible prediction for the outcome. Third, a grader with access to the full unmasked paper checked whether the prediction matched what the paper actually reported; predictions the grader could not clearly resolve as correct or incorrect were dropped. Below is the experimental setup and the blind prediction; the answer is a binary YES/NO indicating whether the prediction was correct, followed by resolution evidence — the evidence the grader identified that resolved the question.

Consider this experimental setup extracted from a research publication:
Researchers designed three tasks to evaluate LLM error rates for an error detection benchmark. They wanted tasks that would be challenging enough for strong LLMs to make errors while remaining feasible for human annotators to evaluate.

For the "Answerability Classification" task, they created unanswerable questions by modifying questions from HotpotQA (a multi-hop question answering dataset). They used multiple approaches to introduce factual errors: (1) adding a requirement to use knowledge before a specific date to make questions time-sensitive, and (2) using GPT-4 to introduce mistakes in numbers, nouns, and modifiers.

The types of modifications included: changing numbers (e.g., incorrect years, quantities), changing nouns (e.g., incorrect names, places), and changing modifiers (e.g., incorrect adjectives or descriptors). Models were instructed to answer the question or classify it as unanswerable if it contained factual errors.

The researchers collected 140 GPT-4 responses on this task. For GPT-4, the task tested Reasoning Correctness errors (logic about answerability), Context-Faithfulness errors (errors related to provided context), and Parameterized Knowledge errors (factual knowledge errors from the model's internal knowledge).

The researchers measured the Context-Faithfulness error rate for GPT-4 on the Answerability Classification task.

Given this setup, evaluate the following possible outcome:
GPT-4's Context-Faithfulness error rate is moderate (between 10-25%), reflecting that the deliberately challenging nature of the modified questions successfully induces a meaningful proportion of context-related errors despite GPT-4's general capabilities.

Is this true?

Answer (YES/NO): NO